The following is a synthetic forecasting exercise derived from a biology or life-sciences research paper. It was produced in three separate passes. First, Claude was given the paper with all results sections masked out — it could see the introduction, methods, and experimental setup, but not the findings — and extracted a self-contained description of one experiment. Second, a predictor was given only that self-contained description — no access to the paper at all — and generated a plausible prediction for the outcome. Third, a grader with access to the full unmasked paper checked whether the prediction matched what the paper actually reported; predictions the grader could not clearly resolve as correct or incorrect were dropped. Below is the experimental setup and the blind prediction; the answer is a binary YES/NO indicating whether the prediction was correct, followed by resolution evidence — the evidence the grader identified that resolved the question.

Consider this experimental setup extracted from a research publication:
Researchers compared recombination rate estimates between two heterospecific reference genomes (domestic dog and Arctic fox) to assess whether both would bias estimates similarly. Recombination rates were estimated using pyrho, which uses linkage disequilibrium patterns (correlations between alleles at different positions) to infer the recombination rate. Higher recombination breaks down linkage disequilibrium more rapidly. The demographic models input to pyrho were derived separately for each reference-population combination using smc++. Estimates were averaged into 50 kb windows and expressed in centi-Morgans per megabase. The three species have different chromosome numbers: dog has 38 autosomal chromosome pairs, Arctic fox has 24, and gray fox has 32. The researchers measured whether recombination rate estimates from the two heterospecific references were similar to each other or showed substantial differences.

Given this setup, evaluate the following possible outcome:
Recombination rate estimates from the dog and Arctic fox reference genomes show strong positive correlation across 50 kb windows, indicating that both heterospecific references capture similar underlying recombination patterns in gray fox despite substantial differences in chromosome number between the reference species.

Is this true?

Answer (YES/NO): NO